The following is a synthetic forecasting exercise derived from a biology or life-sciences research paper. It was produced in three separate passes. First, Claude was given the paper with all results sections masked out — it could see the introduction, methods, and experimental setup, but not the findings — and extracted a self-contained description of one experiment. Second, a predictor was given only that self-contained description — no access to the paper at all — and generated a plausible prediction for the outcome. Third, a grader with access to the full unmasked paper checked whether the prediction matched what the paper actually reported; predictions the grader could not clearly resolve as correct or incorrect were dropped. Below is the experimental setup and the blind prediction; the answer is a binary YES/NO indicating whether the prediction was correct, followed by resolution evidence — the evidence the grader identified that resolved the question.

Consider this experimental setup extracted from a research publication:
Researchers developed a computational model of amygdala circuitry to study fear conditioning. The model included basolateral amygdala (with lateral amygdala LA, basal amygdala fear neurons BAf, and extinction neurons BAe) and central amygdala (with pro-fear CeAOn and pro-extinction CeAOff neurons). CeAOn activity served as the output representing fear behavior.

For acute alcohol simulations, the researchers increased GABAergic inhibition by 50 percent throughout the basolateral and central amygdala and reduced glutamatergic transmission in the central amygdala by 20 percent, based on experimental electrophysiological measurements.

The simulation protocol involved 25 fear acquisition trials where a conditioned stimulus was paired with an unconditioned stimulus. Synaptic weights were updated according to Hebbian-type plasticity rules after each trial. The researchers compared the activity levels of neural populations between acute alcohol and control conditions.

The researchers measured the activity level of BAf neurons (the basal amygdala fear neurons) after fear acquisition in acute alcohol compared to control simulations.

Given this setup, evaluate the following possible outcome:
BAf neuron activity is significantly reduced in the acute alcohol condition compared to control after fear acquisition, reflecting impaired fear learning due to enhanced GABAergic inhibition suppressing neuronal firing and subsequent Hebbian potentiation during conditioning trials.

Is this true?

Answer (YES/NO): NO